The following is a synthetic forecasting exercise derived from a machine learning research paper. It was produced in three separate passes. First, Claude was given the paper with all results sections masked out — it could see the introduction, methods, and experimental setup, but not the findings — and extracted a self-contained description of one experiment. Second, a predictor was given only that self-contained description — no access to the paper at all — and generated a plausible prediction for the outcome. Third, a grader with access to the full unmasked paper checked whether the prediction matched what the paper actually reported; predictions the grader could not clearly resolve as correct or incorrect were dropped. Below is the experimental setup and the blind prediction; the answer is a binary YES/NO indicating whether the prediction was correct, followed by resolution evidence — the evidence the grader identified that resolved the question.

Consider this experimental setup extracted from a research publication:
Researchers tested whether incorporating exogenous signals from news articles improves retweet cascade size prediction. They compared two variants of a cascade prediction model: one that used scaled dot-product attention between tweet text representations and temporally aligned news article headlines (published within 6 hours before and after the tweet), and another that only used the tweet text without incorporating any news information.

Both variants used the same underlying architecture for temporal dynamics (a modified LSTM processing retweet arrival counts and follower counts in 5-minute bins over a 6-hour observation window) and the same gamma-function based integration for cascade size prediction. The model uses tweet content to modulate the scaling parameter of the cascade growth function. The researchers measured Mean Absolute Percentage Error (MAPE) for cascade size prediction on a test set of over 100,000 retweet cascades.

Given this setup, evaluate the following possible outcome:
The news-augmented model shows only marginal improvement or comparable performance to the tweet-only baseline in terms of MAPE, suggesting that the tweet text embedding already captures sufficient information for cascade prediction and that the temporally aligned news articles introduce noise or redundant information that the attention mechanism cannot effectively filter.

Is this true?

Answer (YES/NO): NO